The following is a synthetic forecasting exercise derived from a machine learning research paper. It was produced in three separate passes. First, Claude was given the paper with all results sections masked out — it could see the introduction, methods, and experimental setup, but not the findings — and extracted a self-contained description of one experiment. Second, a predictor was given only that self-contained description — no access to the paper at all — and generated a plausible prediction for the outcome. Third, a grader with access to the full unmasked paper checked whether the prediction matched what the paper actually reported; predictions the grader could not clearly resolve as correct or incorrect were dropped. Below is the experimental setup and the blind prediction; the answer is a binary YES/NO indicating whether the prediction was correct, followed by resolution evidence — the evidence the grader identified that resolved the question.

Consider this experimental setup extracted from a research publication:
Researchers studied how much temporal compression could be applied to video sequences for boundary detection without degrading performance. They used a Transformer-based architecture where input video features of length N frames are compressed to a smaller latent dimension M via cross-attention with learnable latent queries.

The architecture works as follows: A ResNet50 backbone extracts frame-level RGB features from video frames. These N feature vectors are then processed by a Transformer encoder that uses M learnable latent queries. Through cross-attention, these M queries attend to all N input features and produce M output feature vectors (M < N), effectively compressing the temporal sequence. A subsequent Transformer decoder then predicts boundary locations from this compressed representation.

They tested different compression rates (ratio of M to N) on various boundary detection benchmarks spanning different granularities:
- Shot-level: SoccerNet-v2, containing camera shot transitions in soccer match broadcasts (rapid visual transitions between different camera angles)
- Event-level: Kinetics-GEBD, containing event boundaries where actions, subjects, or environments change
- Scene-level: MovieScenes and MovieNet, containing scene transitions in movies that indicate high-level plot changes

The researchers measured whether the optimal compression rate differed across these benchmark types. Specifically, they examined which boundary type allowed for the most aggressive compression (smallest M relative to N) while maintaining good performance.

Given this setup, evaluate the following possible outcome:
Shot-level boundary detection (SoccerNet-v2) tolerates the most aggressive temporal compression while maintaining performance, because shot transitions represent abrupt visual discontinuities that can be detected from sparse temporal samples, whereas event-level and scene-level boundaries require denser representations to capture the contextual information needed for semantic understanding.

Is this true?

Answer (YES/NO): YES